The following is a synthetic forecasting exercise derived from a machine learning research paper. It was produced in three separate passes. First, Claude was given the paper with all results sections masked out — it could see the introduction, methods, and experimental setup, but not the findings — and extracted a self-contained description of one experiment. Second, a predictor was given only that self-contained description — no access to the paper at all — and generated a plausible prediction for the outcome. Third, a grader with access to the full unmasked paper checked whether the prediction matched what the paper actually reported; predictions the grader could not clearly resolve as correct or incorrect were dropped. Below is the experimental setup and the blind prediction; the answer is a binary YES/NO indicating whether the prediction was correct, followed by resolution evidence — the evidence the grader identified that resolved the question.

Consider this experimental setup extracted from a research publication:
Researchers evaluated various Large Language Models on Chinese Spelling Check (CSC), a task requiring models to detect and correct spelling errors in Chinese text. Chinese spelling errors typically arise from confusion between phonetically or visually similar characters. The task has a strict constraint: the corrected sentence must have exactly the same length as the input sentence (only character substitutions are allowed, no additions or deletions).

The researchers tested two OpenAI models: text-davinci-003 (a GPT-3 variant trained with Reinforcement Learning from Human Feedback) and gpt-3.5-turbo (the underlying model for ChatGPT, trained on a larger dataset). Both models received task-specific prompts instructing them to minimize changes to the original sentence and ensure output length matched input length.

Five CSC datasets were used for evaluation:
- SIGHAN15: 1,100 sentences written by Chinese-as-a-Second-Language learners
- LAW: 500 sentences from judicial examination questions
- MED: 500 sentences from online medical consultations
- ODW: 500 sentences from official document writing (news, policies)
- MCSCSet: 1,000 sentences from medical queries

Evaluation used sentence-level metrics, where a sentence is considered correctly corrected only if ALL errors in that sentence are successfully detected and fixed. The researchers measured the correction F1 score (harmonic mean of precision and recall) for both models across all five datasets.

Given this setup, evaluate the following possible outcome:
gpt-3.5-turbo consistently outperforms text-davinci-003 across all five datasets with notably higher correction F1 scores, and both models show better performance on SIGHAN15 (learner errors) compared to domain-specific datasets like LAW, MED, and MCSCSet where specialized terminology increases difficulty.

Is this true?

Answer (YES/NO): NO